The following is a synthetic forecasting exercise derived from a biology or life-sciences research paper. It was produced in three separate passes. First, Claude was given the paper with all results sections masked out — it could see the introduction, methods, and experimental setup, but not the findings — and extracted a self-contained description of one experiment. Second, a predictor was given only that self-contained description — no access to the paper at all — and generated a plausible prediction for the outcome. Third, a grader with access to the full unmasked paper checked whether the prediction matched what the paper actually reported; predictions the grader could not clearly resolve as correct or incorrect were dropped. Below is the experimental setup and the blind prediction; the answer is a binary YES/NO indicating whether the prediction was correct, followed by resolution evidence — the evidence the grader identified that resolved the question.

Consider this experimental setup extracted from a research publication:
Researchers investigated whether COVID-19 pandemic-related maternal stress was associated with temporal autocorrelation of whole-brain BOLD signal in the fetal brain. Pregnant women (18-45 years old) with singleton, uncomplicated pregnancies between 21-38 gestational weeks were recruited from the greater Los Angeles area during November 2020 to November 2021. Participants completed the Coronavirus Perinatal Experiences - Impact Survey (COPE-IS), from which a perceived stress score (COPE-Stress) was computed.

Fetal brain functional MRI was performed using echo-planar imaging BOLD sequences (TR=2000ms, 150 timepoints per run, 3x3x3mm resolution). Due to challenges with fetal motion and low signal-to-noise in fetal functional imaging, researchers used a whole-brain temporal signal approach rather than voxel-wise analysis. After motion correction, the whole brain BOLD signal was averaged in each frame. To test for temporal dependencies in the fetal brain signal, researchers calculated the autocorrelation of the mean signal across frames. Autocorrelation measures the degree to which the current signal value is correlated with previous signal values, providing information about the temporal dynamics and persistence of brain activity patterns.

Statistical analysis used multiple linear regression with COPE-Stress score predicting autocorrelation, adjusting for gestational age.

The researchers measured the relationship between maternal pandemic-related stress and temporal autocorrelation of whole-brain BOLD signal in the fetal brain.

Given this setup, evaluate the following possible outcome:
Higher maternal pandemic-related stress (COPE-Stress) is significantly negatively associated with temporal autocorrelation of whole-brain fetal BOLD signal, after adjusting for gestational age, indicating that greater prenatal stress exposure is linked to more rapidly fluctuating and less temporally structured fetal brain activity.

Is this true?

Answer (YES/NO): NO